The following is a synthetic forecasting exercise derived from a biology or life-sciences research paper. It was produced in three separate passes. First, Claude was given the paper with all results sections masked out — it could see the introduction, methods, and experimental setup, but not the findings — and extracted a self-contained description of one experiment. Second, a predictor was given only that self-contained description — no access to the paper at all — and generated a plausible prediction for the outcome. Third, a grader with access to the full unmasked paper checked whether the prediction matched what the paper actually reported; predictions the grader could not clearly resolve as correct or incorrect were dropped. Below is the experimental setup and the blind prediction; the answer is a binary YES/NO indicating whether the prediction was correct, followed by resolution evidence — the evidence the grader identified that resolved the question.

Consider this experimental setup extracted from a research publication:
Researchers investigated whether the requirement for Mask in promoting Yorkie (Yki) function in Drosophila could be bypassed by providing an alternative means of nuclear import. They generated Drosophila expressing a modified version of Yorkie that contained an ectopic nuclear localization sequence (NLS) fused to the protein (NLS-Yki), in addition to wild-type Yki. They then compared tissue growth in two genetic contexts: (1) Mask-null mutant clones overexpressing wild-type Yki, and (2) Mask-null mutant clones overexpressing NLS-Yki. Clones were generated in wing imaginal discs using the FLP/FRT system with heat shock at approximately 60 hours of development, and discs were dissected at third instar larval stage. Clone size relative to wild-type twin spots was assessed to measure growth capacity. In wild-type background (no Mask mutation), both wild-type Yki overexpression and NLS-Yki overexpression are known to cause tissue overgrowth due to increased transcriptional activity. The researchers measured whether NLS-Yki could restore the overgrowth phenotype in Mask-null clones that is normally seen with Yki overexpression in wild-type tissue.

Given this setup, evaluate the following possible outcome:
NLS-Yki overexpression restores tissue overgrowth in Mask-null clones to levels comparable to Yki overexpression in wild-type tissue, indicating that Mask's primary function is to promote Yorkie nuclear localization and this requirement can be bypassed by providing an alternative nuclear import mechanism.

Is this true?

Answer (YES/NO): YES